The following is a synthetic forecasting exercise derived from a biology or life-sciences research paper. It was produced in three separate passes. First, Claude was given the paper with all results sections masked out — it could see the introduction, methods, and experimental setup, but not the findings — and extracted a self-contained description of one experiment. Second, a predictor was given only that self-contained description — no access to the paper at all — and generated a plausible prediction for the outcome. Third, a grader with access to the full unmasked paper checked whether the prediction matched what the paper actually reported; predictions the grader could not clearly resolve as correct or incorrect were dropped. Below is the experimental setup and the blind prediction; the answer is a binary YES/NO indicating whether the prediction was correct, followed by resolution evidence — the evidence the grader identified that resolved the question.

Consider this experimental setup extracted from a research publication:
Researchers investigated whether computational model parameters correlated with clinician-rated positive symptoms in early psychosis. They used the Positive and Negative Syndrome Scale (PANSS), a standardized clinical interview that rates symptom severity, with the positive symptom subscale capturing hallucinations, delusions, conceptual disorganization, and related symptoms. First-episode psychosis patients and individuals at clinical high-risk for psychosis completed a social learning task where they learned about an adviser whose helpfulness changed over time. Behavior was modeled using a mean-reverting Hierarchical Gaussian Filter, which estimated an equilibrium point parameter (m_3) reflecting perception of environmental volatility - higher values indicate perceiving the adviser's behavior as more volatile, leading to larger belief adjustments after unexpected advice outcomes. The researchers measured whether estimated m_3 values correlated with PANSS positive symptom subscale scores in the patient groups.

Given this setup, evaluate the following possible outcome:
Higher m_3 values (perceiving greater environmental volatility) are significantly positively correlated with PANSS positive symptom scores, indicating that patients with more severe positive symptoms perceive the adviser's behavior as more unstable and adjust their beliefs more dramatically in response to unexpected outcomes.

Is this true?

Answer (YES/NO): NO